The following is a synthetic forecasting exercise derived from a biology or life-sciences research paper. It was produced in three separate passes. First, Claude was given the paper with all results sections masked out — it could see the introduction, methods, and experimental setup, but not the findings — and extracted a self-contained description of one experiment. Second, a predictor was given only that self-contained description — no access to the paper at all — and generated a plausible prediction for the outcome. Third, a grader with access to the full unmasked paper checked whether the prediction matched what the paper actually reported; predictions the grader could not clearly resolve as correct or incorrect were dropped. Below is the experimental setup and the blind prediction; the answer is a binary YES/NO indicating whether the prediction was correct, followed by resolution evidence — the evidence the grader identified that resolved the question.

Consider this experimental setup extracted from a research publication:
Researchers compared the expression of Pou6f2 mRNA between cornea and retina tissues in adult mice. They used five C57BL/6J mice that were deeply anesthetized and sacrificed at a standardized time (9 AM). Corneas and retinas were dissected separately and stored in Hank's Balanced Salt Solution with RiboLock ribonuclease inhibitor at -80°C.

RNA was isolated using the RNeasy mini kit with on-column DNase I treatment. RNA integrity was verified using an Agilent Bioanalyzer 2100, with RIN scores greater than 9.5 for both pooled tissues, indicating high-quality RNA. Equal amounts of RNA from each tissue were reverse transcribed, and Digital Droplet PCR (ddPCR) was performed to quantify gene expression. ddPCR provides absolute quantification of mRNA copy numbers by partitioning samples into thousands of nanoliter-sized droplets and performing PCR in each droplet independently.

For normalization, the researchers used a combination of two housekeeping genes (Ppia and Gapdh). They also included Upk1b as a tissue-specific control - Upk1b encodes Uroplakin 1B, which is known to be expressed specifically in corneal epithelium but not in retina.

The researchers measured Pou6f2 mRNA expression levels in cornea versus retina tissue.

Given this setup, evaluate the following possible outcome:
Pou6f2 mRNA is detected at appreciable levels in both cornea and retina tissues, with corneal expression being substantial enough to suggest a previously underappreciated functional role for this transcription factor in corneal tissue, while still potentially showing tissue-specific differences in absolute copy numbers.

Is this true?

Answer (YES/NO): NO